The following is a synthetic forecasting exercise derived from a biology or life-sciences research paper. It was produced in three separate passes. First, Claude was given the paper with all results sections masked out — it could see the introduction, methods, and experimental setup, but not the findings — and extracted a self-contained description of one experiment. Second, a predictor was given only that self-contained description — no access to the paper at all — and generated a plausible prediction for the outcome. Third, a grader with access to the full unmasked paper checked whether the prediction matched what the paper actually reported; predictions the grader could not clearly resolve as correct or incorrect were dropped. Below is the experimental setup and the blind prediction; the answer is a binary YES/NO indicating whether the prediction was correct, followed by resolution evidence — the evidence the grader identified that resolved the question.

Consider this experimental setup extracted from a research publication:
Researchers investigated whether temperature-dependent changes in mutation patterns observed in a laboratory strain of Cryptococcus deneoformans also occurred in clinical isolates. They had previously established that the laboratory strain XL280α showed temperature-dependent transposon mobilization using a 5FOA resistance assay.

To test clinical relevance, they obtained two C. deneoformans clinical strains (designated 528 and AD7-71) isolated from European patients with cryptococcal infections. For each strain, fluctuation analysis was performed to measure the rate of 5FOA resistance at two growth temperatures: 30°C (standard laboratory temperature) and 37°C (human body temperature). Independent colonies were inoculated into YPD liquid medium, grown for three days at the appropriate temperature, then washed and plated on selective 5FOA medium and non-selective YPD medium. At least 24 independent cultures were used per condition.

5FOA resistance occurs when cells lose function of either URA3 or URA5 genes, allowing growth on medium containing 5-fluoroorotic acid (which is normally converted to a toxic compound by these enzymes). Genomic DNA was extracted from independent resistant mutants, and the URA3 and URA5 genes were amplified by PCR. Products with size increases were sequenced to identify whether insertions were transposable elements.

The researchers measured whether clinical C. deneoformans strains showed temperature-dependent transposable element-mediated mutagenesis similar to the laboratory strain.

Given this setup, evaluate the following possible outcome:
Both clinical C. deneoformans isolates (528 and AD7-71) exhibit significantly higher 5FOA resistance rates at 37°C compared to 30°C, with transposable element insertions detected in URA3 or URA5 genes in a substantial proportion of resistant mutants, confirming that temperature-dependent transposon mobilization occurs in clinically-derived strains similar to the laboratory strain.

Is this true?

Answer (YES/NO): NO